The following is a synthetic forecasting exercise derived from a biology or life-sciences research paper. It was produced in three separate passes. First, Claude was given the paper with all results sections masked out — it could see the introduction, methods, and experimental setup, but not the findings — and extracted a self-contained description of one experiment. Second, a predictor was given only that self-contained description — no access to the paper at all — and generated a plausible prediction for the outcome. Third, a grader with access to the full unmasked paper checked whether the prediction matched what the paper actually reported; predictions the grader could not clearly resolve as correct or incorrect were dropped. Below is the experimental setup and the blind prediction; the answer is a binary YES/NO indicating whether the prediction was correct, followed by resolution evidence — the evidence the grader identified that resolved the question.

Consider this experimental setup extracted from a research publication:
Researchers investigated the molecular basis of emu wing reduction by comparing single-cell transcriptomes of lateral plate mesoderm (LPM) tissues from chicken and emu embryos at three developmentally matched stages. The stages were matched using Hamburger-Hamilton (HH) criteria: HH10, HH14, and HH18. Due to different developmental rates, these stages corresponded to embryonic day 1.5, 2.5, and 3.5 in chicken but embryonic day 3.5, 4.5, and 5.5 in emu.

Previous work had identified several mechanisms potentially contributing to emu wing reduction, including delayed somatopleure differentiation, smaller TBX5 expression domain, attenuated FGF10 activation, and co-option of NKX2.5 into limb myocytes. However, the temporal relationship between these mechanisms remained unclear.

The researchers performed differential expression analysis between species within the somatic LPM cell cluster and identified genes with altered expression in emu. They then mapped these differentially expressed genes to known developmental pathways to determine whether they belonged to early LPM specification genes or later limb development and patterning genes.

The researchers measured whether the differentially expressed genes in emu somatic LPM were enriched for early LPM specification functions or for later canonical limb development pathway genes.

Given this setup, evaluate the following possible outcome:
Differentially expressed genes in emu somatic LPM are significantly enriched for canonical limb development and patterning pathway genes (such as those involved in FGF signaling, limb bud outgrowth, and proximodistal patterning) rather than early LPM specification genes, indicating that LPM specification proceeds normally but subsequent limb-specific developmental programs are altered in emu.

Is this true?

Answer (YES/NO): NO